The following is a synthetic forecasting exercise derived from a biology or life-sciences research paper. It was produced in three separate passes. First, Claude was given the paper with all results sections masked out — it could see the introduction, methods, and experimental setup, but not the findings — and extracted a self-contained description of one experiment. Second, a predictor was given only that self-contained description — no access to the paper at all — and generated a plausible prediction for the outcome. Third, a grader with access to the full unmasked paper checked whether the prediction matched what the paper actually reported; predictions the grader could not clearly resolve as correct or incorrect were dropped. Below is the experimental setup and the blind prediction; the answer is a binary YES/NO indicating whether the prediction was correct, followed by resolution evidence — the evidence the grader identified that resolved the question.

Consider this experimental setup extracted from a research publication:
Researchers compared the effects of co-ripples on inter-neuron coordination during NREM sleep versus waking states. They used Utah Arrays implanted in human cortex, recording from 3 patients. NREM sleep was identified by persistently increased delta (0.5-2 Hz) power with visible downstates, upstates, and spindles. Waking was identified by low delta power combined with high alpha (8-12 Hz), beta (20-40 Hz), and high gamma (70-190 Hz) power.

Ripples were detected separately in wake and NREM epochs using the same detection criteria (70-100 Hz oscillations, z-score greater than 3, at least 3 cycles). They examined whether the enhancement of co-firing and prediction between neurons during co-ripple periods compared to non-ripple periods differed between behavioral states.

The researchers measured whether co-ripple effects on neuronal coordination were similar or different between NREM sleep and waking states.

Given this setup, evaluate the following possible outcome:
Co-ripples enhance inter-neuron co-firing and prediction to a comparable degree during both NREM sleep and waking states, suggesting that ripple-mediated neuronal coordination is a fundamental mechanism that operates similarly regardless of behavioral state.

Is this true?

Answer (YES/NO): NO